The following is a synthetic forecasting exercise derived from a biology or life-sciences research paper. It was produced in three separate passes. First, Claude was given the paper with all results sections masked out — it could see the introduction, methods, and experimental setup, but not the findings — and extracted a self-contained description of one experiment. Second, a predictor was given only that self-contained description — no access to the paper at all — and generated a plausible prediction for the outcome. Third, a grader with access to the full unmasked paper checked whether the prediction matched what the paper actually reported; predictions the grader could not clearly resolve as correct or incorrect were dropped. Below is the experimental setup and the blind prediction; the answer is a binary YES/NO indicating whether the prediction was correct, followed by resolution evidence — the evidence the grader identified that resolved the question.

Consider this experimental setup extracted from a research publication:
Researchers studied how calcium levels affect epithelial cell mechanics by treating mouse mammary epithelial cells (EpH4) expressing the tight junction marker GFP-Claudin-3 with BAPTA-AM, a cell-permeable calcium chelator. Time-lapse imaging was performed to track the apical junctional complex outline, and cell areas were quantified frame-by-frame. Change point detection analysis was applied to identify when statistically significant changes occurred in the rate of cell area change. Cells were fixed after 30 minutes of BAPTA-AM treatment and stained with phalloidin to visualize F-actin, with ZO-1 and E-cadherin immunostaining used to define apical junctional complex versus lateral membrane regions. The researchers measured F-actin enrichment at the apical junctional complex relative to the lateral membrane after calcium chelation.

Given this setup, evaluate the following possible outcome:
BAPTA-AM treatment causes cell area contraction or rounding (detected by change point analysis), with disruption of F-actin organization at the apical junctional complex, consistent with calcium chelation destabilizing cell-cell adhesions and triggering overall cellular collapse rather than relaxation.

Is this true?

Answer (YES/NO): NO